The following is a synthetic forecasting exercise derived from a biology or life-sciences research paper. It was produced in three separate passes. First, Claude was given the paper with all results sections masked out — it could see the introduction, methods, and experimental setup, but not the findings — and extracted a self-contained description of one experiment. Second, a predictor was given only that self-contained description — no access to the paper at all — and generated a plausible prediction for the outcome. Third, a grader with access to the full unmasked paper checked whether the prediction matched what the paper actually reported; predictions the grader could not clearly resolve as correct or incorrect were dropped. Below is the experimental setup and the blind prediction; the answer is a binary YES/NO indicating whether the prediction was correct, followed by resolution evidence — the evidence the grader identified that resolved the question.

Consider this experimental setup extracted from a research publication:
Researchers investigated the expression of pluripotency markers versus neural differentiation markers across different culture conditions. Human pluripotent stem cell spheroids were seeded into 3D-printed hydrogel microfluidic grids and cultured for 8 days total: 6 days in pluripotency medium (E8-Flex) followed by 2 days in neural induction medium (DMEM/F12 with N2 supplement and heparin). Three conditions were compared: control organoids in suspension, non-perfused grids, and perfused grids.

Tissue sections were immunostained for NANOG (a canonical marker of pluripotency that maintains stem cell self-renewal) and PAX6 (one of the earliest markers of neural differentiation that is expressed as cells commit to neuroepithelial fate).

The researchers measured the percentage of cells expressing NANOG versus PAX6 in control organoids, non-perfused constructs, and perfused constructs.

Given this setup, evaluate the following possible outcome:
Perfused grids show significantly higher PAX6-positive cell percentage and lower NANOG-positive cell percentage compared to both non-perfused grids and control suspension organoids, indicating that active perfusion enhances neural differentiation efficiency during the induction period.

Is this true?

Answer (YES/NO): YES